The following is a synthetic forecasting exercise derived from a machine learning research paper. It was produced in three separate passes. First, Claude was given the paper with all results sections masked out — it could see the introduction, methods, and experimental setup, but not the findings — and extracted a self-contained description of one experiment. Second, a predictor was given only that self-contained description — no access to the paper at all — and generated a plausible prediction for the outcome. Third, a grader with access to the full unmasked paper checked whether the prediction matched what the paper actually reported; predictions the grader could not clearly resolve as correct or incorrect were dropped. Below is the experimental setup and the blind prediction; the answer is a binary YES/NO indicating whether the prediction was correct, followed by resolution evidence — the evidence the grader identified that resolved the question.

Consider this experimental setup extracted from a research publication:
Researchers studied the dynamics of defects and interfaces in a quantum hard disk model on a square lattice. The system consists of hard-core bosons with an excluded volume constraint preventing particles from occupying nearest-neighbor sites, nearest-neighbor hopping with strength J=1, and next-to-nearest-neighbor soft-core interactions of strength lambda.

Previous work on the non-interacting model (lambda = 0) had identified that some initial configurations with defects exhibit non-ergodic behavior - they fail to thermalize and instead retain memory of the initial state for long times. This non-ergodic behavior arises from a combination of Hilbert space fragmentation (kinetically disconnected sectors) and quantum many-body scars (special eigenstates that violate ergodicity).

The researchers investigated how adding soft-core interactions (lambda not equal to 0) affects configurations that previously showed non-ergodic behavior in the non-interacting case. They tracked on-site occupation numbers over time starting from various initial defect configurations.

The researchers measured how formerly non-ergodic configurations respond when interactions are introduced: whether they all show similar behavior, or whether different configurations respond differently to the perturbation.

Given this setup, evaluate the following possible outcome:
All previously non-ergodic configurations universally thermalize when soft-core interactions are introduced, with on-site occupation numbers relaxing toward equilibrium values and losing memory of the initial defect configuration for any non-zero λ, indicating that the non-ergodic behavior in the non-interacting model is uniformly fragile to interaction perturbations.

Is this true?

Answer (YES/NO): NO